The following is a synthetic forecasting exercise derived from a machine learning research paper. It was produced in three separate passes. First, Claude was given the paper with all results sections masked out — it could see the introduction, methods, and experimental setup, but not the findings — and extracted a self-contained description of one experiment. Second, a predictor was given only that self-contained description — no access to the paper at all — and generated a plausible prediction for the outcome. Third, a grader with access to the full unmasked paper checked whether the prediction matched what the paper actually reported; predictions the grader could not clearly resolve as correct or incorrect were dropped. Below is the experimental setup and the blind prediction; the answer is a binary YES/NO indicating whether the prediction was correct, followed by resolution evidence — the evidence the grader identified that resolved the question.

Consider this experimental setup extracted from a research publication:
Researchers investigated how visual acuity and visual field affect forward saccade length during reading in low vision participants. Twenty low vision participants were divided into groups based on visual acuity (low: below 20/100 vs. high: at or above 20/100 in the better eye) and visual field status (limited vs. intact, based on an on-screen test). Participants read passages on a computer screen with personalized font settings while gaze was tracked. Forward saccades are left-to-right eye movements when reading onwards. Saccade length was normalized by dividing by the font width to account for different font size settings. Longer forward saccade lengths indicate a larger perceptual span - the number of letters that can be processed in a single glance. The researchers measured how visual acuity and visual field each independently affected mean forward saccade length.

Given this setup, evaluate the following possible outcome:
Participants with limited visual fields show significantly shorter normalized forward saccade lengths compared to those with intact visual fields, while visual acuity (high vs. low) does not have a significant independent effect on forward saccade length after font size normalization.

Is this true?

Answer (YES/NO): NO